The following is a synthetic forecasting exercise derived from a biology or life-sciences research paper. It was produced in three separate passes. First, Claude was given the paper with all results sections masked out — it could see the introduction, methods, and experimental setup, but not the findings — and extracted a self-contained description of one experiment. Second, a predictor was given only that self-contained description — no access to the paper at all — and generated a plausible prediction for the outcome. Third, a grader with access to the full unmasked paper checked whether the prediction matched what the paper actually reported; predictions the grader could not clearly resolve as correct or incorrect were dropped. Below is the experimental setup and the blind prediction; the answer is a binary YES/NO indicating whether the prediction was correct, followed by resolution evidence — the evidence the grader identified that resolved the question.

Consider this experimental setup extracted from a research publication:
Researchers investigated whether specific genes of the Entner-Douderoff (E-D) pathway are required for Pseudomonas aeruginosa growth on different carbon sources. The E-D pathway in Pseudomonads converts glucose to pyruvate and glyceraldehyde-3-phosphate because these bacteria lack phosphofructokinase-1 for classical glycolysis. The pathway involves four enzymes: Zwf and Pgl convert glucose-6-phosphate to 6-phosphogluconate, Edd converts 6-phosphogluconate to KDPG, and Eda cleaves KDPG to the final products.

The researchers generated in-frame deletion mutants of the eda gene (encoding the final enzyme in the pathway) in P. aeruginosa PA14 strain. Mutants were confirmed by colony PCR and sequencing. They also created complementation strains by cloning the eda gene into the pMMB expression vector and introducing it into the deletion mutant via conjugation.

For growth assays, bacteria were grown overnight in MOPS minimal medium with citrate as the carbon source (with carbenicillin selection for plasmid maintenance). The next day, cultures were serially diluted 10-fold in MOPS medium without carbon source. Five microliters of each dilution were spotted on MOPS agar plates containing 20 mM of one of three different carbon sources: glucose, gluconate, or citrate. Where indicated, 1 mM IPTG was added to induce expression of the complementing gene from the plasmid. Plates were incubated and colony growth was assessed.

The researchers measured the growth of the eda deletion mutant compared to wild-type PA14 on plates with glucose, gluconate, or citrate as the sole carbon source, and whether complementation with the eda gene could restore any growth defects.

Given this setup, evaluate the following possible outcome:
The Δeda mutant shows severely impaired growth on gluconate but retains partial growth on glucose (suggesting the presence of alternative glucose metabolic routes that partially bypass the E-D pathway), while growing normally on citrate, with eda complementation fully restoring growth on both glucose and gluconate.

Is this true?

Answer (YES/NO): NO